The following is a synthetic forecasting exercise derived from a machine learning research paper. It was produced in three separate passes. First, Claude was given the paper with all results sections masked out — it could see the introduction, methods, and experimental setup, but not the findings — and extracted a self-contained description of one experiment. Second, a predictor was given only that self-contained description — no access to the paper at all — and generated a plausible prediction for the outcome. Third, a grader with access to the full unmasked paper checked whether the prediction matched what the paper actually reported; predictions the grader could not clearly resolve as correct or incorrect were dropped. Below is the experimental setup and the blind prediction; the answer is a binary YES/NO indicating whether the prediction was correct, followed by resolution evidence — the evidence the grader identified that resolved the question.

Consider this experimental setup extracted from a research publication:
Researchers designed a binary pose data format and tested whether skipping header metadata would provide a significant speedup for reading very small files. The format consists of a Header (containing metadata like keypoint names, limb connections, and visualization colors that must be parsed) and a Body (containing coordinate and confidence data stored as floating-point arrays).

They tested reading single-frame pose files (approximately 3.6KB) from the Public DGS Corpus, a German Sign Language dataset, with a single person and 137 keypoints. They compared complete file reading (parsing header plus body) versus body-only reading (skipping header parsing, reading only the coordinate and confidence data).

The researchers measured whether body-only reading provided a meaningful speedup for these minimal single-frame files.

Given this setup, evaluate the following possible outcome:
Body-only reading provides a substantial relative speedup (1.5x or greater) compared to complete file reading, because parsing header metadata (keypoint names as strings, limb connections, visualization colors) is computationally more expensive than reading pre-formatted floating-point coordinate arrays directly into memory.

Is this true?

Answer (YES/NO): YES